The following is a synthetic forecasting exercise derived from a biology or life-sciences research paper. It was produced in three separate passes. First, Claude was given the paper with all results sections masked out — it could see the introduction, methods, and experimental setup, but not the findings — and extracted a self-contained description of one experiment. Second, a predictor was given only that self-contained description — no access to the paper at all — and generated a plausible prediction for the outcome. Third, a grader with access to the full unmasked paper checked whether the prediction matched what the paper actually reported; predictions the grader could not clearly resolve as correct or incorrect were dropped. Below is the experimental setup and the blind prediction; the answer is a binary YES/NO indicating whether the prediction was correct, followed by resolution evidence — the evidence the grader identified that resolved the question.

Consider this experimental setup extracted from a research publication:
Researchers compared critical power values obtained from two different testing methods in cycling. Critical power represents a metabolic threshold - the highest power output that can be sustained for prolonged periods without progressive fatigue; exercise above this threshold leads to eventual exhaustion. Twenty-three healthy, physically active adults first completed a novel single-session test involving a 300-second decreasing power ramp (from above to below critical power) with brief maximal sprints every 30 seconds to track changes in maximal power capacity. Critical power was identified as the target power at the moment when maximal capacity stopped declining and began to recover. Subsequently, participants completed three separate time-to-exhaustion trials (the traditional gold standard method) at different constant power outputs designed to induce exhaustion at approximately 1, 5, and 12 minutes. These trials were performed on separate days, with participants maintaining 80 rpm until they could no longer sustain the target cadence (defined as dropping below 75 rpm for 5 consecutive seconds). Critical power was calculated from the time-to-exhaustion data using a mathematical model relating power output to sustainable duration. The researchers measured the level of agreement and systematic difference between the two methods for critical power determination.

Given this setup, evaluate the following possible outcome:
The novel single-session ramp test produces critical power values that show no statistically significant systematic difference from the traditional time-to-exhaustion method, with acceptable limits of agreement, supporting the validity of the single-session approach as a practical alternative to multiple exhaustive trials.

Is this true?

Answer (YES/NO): YES